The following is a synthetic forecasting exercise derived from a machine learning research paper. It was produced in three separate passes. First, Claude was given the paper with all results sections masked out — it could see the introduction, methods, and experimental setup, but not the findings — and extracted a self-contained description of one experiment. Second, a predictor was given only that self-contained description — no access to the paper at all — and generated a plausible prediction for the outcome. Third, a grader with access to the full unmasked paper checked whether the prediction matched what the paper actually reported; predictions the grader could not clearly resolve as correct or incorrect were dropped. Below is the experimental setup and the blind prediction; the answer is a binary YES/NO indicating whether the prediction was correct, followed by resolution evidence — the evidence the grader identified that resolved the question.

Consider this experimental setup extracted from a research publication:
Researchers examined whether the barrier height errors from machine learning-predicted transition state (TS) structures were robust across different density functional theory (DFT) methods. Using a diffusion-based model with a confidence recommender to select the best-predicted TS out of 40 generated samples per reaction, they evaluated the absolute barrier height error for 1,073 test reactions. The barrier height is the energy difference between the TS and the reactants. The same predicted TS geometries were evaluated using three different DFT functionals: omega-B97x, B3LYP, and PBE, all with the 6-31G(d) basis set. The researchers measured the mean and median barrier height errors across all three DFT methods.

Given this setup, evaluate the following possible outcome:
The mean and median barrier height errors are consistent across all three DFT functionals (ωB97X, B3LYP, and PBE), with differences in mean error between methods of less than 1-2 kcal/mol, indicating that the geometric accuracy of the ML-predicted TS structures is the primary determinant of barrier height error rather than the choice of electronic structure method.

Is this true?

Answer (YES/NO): YES